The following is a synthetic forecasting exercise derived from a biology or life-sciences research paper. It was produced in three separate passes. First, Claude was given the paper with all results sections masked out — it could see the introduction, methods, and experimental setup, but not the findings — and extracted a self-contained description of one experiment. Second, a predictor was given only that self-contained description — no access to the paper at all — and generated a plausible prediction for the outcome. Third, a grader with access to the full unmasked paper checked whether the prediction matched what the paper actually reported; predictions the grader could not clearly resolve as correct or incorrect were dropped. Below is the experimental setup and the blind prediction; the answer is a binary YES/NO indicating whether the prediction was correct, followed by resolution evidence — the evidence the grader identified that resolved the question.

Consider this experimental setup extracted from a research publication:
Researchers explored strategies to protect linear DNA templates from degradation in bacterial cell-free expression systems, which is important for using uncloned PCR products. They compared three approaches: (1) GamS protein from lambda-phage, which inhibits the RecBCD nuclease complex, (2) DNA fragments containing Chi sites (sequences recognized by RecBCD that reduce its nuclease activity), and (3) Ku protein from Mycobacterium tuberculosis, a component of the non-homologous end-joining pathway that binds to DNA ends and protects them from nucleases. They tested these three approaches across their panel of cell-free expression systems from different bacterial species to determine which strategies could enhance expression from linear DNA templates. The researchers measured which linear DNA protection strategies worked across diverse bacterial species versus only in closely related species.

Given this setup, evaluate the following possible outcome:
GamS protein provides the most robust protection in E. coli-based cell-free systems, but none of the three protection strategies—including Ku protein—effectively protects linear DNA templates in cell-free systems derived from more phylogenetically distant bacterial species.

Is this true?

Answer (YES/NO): NO